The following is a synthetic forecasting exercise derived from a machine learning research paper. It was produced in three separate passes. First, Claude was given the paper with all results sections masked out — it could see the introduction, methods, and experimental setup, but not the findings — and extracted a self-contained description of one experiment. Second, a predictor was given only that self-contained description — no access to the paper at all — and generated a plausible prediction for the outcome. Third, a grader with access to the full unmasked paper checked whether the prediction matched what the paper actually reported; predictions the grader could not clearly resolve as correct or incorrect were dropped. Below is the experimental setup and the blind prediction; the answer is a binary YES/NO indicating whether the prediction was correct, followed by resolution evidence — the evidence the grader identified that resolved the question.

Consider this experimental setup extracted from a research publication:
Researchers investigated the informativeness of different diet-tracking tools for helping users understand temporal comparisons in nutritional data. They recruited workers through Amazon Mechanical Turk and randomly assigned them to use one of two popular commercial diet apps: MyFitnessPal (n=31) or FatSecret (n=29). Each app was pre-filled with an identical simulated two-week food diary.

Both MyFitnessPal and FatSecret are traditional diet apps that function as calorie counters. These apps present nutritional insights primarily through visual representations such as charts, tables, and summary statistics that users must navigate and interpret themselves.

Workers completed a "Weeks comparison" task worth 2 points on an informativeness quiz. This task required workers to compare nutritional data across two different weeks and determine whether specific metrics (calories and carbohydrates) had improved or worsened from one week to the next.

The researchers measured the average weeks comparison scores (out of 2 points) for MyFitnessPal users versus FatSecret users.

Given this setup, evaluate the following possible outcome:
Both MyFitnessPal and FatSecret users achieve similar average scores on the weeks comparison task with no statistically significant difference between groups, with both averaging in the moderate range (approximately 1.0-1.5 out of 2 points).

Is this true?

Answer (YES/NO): NO